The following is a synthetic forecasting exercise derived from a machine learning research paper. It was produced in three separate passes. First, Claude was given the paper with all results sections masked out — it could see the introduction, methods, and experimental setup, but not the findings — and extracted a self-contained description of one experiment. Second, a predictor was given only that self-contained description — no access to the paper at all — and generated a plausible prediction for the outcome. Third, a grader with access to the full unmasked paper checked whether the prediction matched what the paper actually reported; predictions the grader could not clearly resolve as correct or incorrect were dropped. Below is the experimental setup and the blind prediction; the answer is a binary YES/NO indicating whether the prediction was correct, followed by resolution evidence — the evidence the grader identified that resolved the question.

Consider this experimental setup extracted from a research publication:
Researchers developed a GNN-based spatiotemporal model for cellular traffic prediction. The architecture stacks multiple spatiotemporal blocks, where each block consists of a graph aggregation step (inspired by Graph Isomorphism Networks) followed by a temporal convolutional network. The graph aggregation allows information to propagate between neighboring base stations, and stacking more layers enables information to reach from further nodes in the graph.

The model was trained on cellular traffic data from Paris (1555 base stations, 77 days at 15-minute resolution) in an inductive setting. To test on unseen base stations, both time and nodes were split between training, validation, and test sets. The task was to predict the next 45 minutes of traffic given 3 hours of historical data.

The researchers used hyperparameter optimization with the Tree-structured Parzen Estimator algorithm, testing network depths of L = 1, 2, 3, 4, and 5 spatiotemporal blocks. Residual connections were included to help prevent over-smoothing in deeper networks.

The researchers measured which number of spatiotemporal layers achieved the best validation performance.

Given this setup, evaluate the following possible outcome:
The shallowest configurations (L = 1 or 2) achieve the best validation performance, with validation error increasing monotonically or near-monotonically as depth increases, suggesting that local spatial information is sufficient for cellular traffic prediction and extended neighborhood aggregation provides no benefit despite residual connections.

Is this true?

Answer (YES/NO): NO